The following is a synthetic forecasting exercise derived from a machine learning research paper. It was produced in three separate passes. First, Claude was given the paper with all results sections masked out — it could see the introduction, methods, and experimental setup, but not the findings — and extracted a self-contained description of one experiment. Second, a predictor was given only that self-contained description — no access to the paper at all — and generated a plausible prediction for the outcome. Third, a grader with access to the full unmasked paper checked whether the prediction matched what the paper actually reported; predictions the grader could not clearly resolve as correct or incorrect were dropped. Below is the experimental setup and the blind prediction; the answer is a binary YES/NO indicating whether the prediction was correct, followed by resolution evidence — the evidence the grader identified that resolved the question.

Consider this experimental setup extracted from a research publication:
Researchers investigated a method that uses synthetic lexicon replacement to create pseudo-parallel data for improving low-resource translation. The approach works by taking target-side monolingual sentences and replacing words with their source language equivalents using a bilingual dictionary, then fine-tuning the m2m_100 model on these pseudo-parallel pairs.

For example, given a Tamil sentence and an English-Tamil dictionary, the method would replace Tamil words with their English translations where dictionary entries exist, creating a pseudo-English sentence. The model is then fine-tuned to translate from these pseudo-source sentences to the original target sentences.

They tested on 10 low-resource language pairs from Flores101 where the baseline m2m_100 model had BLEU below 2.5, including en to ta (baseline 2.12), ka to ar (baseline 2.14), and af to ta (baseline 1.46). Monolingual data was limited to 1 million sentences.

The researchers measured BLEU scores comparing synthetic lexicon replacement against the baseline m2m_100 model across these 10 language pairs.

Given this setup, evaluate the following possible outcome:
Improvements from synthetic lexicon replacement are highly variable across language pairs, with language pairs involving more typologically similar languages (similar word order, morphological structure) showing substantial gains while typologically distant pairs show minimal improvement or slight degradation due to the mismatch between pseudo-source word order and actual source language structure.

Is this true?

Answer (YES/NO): NO